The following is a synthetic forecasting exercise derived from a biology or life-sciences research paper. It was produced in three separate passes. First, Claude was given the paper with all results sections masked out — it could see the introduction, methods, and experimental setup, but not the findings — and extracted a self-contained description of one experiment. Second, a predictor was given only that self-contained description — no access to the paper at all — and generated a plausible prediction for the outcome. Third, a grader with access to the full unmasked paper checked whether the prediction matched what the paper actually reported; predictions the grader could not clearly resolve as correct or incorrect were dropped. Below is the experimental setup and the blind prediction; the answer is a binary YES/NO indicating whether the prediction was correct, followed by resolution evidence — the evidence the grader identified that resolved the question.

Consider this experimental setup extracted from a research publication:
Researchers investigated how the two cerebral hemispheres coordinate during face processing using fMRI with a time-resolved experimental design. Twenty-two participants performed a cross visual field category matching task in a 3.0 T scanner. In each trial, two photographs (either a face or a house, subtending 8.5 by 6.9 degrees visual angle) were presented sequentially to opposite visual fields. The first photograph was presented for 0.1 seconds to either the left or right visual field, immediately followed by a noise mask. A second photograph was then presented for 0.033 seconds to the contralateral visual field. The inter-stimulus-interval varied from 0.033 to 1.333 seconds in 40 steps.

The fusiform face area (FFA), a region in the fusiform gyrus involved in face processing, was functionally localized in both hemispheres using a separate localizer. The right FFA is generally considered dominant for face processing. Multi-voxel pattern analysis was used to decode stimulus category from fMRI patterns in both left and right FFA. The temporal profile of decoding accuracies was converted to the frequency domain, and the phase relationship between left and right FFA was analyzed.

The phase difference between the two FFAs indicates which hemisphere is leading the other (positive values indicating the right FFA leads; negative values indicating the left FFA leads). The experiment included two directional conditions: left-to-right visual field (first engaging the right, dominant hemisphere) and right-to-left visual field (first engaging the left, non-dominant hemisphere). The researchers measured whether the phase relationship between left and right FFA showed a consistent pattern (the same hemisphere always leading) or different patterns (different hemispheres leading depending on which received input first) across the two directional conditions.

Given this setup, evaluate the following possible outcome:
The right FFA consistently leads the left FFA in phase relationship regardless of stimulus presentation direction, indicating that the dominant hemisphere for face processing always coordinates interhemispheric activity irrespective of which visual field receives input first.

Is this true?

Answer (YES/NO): NO